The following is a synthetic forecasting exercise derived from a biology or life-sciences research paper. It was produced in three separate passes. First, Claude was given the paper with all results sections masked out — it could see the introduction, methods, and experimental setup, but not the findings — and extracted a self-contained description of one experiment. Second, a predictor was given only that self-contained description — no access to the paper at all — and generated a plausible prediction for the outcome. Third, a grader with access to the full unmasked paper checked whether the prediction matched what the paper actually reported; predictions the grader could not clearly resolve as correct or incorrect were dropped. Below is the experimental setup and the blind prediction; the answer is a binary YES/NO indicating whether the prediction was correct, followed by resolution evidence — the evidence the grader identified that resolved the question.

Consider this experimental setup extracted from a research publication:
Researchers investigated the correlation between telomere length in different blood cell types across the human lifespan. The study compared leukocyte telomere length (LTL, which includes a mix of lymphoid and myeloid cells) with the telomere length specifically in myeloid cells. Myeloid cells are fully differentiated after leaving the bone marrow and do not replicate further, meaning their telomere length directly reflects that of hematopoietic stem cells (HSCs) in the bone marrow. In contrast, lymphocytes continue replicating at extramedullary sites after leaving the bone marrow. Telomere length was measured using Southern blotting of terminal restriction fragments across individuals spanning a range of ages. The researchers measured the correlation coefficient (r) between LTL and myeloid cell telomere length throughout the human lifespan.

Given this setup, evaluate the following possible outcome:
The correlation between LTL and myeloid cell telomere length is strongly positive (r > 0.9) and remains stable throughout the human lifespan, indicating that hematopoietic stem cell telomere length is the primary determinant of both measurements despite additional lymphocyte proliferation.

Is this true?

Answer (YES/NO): YES